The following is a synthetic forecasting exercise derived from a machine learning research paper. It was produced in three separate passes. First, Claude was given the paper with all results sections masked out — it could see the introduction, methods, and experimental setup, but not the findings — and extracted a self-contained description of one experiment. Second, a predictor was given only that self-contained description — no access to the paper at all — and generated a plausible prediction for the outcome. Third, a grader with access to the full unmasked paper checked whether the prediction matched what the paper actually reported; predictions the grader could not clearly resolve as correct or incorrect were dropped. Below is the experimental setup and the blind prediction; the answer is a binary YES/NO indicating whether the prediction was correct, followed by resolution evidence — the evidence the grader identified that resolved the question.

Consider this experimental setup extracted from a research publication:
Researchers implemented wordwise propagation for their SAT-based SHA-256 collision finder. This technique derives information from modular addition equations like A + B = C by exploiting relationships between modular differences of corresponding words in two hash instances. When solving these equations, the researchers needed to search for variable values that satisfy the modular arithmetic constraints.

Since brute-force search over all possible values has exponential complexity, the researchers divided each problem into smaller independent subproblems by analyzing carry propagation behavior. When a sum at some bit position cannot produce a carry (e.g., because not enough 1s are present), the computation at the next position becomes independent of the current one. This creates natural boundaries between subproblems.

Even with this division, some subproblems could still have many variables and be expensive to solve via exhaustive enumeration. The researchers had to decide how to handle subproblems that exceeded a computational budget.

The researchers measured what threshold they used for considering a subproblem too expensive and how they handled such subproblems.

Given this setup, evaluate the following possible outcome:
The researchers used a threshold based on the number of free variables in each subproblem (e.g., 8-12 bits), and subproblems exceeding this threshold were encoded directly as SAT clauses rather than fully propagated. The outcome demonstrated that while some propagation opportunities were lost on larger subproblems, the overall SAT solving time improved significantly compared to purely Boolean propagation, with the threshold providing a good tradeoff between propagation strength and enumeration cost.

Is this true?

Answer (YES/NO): NO